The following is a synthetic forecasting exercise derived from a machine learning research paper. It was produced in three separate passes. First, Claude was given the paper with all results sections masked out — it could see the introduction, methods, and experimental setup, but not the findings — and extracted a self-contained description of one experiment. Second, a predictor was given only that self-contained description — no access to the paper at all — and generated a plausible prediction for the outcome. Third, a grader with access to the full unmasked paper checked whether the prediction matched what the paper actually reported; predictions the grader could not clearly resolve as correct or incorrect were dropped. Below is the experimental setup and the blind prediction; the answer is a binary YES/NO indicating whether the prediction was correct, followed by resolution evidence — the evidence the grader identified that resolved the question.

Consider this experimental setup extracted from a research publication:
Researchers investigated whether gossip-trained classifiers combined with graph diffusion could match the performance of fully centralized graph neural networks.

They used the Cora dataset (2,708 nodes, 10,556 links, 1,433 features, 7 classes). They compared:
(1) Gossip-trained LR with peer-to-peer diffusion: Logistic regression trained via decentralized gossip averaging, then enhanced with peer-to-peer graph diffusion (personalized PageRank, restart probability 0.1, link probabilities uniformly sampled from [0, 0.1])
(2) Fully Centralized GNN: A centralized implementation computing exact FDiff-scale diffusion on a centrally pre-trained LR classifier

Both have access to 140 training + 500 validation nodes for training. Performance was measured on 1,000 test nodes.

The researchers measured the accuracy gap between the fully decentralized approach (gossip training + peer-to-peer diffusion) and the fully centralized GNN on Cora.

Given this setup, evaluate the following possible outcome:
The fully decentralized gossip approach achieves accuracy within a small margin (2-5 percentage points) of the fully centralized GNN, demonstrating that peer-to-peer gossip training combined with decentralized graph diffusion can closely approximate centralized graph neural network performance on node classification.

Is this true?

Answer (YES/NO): YES